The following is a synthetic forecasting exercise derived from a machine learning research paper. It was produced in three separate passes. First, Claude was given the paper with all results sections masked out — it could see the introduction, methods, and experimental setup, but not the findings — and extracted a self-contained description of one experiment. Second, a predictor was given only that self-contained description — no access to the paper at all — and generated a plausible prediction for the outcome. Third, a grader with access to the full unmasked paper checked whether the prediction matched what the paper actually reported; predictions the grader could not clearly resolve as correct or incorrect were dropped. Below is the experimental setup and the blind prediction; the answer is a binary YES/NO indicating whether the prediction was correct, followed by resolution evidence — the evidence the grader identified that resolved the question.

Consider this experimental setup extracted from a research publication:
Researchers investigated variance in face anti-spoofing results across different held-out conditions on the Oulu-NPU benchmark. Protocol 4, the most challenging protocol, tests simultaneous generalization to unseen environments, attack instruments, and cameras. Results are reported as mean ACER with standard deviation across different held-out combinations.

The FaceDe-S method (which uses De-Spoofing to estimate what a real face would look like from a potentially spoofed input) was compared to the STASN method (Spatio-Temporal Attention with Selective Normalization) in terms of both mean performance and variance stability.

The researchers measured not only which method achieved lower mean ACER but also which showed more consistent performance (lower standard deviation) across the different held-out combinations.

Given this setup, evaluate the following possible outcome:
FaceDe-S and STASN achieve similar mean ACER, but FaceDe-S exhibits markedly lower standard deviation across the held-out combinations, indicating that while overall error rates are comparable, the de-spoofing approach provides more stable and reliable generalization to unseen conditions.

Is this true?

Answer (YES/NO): NO